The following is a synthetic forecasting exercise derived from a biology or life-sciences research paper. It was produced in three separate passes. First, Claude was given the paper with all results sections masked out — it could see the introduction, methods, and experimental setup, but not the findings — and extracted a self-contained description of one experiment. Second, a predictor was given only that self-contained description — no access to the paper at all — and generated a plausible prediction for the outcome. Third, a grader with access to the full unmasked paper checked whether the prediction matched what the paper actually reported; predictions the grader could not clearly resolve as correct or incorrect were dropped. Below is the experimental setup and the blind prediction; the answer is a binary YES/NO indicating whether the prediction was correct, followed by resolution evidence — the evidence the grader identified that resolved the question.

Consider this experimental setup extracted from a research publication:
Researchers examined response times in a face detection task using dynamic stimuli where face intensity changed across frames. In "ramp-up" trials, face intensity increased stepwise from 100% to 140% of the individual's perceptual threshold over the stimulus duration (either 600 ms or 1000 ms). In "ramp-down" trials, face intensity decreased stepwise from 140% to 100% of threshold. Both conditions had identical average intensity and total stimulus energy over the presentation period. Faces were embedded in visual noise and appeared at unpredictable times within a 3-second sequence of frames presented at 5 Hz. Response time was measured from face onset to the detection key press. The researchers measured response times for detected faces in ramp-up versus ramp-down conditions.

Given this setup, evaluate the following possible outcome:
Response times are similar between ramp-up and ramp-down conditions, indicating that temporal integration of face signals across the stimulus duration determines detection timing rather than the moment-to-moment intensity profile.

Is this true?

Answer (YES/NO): NO